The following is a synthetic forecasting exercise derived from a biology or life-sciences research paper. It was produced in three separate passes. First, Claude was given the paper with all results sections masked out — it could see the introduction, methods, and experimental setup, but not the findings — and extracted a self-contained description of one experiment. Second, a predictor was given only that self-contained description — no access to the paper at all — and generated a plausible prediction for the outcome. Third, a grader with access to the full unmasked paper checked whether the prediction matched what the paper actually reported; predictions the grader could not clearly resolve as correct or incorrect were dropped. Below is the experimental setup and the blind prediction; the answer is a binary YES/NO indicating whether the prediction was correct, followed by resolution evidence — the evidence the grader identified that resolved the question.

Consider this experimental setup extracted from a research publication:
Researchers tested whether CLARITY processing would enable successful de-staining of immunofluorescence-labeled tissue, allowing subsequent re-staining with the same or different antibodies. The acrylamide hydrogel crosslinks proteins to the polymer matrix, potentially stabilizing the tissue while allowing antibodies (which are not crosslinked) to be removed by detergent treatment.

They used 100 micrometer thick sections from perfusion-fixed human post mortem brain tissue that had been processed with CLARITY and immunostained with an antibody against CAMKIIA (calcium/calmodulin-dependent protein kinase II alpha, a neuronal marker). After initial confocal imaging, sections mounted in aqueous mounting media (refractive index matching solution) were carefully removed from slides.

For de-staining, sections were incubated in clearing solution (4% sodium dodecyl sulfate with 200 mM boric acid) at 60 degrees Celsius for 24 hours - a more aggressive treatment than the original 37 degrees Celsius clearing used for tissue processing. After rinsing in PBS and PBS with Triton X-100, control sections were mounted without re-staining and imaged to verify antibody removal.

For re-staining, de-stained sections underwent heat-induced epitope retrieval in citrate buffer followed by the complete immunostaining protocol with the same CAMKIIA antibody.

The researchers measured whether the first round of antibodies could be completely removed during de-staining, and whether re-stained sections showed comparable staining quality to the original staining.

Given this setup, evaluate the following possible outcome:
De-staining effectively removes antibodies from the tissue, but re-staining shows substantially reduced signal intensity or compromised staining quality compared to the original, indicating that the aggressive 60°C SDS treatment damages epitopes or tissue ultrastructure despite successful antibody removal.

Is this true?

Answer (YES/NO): NO